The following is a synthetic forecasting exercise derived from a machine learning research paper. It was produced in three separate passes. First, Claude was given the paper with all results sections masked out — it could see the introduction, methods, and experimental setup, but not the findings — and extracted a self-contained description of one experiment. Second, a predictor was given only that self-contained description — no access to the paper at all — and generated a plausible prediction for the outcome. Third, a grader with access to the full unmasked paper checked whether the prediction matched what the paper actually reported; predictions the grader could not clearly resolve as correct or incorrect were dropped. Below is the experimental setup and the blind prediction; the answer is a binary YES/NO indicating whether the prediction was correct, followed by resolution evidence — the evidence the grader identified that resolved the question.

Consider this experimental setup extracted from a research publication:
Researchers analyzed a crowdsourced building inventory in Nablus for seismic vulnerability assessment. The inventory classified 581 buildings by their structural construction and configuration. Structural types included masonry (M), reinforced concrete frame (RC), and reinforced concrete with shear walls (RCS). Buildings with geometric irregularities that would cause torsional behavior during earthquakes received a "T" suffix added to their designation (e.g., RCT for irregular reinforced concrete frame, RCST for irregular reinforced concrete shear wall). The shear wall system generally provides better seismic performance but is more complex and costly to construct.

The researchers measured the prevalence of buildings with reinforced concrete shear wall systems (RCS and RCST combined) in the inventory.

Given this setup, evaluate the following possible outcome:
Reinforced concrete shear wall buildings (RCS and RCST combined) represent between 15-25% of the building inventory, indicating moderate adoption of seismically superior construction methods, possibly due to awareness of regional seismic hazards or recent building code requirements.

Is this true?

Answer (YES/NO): NO